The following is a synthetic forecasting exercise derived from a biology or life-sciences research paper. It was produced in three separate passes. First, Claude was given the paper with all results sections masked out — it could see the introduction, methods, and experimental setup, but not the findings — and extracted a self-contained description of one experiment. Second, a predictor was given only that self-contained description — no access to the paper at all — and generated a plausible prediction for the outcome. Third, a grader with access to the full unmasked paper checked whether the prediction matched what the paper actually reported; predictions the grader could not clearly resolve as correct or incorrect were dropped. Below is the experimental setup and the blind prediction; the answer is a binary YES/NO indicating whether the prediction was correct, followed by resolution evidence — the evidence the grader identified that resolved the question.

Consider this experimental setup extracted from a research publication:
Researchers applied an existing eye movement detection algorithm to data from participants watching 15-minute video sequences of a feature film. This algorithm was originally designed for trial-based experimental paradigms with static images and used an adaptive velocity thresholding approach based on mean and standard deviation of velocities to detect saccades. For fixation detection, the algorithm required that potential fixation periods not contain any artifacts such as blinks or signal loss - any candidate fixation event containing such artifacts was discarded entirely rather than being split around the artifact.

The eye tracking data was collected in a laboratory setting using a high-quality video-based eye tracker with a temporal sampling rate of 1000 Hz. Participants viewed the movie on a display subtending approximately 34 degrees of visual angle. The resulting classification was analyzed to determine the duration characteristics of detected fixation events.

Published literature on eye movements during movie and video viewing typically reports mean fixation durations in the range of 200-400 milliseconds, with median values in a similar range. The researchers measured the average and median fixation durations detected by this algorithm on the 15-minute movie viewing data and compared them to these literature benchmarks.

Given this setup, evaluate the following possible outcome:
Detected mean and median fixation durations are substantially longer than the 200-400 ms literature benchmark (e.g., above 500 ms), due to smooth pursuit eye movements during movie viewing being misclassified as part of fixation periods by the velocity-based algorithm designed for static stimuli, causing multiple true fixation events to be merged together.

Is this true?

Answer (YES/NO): YES